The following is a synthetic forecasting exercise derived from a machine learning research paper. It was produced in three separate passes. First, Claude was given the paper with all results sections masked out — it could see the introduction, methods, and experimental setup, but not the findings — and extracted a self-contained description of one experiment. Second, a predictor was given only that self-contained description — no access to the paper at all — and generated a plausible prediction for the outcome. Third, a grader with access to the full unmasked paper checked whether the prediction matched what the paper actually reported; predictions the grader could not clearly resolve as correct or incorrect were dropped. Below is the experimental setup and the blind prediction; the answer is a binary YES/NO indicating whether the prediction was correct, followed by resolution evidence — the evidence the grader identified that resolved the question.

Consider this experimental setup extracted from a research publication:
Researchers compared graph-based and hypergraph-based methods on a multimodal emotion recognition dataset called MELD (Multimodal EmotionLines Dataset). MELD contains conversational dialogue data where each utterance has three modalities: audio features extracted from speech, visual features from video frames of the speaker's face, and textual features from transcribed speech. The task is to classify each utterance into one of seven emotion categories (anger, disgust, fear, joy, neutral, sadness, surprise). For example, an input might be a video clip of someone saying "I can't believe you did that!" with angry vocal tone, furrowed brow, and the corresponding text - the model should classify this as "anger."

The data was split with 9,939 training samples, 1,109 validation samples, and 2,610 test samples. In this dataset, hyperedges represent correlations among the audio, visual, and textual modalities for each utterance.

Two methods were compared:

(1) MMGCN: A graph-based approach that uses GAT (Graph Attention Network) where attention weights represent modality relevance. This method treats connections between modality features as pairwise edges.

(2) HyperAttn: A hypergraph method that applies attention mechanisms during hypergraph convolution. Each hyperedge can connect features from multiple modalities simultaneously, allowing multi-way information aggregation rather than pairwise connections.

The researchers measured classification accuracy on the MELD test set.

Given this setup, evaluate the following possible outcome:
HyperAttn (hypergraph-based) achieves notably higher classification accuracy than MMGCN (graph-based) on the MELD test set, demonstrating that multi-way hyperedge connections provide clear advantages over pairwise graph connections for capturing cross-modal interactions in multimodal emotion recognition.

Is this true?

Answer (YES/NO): YES